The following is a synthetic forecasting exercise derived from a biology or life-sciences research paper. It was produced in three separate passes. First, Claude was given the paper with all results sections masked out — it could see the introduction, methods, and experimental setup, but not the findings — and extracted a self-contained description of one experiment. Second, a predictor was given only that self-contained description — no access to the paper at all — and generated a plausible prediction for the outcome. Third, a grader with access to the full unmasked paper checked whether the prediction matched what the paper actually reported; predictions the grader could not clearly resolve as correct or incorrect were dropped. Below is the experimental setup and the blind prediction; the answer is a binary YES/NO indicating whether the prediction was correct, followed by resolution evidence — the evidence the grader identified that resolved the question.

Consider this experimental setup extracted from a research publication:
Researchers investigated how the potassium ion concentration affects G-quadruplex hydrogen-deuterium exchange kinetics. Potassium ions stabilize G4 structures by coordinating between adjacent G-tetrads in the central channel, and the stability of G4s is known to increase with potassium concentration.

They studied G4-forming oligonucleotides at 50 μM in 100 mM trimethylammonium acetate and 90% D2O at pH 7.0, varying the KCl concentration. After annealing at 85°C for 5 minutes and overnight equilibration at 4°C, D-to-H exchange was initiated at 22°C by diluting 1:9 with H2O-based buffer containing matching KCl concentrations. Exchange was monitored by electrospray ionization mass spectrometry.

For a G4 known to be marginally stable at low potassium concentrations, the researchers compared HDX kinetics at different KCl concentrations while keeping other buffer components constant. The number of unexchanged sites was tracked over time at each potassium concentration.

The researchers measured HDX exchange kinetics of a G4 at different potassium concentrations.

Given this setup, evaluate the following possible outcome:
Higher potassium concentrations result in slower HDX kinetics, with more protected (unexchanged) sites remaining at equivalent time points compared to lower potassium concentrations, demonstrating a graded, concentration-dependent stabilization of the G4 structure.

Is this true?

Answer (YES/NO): YES